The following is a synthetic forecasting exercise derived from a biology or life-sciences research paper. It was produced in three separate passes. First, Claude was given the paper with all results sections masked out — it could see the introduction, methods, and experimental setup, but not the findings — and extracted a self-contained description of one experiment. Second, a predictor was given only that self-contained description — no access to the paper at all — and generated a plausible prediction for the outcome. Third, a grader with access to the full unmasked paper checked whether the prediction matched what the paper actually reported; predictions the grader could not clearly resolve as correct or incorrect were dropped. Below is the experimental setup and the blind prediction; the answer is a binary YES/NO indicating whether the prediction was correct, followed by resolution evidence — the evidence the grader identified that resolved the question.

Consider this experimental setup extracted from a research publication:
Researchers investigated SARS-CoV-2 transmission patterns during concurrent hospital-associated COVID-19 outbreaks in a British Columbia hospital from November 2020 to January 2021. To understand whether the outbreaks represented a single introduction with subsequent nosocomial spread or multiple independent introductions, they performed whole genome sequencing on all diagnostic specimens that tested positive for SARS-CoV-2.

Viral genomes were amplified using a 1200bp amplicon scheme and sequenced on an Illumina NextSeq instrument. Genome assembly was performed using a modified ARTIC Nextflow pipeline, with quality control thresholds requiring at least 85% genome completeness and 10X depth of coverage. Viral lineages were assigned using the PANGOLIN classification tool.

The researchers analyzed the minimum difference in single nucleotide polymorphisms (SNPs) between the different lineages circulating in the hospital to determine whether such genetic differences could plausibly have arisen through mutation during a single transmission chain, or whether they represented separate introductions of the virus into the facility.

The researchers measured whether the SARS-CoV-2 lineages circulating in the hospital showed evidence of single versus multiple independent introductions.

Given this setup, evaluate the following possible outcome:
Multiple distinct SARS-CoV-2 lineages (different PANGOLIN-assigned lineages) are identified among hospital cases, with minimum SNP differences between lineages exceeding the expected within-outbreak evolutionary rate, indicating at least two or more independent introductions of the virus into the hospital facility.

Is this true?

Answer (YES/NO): YES